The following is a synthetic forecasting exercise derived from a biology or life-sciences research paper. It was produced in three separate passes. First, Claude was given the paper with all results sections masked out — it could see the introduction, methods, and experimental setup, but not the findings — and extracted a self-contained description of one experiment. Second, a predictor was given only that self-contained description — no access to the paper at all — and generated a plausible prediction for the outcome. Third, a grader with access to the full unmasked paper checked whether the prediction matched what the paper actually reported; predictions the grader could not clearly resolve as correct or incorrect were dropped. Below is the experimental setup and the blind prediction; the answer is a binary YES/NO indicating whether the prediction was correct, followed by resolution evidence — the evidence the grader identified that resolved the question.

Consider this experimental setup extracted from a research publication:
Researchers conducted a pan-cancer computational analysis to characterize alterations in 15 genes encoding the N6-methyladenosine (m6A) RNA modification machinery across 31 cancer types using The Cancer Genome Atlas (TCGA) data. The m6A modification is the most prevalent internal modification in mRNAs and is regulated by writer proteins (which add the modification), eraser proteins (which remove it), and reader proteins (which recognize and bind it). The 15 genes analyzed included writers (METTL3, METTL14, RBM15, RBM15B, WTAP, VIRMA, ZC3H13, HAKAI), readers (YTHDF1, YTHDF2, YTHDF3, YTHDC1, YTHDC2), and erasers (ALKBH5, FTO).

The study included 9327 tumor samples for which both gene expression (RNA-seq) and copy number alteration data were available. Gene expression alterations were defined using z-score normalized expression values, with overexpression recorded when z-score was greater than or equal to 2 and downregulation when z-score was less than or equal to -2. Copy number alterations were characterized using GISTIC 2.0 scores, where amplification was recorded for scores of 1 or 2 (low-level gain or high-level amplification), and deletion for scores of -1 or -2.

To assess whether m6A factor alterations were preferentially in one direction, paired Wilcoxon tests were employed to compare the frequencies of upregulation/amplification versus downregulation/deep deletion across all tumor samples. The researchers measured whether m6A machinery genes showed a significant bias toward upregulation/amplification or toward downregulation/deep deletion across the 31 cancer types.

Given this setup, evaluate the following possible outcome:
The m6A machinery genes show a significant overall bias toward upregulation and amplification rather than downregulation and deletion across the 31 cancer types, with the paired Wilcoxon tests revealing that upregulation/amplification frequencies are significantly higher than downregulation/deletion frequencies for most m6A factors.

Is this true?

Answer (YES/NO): NO